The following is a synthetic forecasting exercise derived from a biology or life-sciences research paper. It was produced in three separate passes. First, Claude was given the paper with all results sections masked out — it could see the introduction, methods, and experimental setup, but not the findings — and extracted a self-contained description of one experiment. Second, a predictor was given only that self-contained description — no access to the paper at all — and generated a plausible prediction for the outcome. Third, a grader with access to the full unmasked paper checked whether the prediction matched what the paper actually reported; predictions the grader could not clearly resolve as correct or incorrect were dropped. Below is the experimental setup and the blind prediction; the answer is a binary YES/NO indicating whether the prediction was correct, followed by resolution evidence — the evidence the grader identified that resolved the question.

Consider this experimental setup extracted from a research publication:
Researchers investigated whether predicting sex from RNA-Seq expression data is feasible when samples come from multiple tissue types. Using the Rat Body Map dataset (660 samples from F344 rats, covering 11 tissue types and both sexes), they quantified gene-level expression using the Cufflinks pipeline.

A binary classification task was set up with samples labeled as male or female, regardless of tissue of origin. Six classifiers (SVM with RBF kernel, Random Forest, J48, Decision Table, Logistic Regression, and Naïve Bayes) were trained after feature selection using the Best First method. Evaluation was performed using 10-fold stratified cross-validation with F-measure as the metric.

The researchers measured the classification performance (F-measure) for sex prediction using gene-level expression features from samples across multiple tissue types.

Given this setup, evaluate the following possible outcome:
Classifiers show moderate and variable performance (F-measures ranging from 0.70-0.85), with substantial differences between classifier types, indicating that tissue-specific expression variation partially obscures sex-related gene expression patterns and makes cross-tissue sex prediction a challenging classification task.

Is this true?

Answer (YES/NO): NO